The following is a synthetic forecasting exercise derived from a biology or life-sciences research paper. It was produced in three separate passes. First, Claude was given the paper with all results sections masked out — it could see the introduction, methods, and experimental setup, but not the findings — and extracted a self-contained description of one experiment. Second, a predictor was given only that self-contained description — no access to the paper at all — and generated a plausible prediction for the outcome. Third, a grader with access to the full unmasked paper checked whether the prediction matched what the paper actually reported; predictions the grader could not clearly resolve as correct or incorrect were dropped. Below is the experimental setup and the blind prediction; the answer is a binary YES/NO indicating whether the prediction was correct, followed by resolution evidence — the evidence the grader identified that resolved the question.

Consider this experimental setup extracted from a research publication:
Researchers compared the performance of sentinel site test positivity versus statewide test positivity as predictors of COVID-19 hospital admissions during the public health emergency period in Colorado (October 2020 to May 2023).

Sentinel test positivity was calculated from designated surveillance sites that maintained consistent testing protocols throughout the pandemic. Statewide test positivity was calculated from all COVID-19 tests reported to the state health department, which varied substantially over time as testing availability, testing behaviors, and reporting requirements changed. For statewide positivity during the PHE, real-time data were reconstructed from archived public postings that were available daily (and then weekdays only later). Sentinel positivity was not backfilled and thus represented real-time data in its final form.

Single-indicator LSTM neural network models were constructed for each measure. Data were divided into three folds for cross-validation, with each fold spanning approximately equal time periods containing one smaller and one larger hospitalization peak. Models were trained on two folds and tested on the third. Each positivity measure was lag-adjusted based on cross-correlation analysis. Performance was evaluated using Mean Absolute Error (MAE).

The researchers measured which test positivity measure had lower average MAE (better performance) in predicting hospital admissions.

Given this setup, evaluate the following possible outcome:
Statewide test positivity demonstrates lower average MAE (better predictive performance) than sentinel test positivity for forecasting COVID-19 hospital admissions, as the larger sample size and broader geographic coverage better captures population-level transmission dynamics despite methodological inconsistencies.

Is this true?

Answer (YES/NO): NO